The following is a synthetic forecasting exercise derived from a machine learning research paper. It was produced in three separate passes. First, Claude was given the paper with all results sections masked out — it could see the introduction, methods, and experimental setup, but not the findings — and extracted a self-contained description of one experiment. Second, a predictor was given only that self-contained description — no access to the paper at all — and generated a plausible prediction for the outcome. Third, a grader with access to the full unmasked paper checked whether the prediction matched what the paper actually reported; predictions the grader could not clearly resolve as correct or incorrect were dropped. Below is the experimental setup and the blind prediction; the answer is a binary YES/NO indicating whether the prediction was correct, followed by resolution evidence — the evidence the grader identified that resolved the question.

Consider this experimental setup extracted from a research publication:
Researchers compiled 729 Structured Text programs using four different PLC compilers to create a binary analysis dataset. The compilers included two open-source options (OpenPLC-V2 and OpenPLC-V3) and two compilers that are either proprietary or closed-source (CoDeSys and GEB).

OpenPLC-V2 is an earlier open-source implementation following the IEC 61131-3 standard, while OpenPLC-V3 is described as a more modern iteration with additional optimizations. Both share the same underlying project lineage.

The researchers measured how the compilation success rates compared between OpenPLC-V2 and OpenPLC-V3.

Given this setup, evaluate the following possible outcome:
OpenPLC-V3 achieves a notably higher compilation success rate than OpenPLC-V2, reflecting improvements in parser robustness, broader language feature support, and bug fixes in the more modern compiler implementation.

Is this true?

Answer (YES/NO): NO